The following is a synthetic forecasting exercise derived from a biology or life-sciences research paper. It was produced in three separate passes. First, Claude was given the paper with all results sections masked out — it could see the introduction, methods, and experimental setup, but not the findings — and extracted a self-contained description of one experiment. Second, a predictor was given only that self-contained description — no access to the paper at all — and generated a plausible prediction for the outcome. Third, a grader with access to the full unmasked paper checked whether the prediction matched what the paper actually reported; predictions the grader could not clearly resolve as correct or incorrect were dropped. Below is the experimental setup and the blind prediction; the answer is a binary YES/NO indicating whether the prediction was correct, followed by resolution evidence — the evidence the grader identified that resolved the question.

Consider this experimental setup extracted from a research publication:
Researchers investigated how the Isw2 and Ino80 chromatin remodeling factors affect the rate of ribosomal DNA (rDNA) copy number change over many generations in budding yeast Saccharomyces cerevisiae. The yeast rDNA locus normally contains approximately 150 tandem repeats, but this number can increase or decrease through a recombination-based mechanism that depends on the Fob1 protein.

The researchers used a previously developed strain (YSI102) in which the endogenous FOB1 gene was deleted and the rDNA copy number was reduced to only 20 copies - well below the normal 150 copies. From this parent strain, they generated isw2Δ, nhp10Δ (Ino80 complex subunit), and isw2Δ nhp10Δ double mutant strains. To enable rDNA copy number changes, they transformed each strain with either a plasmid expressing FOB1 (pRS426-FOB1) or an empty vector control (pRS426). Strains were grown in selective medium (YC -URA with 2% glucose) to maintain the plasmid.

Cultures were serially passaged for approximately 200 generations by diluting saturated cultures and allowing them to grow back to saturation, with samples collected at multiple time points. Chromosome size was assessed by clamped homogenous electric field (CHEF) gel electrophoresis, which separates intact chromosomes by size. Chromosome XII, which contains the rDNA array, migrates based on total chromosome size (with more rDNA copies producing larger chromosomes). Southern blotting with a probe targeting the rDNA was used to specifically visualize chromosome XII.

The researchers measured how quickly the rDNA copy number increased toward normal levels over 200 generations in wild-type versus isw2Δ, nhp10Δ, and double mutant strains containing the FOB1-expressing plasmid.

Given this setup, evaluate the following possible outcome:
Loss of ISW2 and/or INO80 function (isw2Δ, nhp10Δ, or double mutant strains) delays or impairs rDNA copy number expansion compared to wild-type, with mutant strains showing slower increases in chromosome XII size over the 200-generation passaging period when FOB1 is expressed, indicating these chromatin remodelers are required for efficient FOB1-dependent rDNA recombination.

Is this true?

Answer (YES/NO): YES